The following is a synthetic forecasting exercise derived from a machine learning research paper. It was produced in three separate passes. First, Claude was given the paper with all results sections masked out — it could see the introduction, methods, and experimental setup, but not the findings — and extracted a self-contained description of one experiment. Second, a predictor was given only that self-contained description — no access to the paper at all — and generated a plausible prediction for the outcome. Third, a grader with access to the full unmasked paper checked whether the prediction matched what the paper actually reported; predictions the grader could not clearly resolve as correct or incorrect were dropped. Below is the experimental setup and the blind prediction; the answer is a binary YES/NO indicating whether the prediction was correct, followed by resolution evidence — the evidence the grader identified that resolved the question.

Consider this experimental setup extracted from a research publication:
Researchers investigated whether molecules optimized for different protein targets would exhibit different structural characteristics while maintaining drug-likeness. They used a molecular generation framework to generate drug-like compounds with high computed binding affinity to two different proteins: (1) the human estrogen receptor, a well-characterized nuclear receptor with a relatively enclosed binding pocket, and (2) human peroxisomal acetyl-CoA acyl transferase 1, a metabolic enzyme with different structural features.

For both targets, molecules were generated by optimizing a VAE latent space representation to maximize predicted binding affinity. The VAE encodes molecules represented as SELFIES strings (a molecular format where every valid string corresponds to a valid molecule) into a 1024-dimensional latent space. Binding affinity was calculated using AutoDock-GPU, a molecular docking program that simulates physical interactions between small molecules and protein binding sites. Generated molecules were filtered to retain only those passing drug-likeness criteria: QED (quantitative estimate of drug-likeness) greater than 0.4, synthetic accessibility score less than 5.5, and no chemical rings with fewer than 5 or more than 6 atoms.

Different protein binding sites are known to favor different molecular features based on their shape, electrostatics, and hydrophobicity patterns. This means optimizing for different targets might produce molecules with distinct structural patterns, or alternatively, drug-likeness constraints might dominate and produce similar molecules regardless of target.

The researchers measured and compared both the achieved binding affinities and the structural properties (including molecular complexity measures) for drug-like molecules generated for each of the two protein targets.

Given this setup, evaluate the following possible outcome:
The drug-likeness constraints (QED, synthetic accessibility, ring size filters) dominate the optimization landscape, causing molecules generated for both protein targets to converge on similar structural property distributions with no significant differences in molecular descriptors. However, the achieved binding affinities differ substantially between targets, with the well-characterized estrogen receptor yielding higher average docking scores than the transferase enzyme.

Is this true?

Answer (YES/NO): NO